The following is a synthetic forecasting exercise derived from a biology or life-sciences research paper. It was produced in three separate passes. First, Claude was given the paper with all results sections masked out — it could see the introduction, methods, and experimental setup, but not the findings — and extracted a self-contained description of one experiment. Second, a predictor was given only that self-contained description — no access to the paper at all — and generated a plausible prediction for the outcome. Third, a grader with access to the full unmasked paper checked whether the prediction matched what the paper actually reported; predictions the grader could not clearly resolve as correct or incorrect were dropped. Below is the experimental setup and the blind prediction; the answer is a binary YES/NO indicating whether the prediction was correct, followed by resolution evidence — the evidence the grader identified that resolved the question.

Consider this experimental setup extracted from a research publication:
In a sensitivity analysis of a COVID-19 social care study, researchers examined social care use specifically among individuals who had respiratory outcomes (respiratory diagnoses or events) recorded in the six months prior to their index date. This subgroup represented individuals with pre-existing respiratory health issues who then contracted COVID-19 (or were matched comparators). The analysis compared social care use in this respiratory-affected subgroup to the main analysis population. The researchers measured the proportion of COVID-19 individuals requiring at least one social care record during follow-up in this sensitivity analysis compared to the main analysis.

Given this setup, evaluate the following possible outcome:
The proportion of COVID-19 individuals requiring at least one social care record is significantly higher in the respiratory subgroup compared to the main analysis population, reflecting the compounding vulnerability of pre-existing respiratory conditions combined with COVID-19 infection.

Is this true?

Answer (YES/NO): YES